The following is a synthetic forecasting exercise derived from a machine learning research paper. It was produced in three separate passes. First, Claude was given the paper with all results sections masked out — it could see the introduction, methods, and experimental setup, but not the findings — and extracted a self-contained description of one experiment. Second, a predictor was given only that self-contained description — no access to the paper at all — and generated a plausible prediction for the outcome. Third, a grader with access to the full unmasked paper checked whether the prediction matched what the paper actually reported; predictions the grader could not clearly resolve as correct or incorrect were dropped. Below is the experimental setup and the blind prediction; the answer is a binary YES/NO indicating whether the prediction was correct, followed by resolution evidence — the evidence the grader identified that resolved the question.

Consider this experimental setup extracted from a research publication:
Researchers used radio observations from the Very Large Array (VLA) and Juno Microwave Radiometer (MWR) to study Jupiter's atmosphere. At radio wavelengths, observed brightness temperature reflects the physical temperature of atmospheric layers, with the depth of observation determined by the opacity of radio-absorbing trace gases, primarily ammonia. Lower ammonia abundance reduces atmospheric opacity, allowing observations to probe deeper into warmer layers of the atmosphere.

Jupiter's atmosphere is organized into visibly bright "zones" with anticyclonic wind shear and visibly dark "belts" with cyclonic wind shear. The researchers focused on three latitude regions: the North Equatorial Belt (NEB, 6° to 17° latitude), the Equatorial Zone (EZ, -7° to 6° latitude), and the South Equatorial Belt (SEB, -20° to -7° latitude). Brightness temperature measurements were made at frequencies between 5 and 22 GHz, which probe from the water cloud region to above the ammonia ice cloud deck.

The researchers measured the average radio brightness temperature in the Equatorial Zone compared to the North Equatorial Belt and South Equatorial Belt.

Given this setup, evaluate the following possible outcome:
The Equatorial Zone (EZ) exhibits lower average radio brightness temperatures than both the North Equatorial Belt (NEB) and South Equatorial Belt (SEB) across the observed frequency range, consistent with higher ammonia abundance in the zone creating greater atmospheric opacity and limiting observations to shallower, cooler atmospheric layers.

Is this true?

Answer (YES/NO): YES